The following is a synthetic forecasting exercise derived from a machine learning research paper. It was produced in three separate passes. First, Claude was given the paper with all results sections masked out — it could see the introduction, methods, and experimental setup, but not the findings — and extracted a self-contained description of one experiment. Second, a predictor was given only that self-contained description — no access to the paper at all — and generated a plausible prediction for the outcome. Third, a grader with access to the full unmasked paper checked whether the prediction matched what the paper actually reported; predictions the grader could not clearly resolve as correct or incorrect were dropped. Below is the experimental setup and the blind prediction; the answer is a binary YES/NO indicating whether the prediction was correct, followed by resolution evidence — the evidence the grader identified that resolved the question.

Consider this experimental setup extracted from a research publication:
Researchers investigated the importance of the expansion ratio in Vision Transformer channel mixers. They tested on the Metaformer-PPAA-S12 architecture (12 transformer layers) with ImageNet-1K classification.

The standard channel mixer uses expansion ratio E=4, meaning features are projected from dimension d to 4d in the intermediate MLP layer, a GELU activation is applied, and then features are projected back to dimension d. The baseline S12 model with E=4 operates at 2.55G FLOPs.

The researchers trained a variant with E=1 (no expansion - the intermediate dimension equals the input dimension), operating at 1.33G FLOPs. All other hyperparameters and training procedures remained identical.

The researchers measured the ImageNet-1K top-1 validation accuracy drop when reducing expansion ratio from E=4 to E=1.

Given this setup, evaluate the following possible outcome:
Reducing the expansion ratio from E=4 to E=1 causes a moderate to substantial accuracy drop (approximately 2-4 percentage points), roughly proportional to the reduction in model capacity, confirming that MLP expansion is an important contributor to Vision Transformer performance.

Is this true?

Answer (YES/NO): NO